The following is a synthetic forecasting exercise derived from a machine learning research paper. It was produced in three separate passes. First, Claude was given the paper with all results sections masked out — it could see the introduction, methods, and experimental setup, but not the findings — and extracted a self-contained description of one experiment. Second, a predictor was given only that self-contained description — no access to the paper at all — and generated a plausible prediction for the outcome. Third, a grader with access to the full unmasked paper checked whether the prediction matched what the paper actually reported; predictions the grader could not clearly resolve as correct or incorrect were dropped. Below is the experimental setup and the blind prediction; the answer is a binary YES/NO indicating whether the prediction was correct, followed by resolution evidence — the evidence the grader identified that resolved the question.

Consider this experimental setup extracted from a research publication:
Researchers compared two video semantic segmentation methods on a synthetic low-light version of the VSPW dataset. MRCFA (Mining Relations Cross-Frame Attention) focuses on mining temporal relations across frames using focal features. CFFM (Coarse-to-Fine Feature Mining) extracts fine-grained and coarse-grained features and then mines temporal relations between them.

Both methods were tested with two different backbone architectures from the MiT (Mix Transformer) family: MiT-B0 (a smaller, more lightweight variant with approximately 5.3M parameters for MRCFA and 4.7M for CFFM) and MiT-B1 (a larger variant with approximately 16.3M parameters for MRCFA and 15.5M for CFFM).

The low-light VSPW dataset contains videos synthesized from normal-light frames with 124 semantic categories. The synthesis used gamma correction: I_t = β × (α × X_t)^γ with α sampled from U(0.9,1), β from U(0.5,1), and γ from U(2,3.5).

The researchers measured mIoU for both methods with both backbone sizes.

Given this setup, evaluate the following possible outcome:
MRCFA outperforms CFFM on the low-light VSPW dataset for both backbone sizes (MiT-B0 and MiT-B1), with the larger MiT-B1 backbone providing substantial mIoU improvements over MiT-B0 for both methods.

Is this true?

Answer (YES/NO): NO